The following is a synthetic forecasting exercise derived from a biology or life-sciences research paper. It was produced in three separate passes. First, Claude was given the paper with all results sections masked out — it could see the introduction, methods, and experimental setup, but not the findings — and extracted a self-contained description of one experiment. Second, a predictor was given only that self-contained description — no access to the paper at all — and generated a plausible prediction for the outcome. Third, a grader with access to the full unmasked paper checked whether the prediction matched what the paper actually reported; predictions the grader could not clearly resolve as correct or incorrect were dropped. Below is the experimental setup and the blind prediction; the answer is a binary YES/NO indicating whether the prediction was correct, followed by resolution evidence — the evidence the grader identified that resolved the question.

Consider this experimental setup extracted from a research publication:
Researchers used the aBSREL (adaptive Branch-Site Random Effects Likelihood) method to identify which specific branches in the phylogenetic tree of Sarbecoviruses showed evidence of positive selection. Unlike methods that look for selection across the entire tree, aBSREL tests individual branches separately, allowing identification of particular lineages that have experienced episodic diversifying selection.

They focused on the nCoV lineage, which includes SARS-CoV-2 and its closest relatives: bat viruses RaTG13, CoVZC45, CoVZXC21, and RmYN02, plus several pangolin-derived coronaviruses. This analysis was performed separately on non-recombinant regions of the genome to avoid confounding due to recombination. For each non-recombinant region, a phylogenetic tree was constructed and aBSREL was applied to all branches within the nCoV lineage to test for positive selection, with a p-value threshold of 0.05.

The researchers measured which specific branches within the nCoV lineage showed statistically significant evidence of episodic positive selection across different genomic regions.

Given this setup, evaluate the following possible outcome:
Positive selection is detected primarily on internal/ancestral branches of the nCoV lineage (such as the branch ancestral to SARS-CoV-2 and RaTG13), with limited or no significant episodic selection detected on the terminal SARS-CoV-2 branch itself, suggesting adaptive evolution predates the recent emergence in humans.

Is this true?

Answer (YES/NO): YES